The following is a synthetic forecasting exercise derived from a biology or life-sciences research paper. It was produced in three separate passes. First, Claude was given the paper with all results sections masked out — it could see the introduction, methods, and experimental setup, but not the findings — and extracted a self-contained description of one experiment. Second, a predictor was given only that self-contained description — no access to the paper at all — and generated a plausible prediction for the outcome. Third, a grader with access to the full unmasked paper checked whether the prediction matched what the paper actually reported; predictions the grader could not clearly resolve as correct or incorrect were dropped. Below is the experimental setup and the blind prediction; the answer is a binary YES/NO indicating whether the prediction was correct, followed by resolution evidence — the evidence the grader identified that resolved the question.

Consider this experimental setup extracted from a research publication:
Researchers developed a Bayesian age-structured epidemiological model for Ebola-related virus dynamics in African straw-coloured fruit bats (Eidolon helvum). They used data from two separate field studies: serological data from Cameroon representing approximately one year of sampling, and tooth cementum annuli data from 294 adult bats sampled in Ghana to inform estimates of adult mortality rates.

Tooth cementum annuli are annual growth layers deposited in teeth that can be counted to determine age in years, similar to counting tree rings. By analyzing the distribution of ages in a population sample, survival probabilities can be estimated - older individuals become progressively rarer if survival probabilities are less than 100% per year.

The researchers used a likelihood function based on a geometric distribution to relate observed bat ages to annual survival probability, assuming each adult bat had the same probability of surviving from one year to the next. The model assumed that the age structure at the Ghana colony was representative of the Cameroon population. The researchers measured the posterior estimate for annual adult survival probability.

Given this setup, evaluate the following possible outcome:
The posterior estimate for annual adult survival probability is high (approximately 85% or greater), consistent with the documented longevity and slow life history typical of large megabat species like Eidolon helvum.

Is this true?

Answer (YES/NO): NO